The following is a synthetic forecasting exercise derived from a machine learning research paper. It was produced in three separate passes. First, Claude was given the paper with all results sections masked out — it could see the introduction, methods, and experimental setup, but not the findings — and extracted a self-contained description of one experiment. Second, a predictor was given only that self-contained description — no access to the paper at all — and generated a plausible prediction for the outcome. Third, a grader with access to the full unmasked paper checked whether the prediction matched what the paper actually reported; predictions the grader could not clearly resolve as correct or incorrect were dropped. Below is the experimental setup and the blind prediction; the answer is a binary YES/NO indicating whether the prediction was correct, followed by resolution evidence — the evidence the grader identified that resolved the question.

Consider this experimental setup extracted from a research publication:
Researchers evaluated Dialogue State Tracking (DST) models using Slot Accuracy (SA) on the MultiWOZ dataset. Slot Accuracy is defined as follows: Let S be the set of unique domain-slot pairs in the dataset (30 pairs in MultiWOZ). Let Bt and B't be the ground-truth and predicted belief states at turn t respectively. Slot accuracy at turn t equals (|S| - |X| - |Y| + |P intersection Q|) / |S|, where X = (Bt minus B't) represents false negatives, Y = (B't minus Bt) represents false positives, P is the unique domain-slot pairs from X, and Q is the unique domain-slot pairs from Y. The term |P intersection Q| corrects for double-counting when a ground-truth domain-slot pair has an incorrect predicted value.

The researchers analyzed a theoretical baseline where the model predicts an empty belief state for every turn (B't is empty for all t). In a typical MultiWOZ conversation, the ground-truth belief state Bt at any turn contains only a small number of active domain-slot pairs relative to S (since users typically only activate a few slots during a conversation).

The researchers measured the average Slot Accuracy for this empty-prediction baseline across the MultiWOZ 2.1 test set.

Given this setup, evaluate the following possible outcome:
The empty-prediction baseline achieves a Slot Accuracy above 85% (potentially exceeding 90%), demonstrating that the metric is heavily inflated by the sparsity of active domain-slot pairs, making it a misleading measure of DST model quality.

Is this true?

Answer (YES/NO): NO